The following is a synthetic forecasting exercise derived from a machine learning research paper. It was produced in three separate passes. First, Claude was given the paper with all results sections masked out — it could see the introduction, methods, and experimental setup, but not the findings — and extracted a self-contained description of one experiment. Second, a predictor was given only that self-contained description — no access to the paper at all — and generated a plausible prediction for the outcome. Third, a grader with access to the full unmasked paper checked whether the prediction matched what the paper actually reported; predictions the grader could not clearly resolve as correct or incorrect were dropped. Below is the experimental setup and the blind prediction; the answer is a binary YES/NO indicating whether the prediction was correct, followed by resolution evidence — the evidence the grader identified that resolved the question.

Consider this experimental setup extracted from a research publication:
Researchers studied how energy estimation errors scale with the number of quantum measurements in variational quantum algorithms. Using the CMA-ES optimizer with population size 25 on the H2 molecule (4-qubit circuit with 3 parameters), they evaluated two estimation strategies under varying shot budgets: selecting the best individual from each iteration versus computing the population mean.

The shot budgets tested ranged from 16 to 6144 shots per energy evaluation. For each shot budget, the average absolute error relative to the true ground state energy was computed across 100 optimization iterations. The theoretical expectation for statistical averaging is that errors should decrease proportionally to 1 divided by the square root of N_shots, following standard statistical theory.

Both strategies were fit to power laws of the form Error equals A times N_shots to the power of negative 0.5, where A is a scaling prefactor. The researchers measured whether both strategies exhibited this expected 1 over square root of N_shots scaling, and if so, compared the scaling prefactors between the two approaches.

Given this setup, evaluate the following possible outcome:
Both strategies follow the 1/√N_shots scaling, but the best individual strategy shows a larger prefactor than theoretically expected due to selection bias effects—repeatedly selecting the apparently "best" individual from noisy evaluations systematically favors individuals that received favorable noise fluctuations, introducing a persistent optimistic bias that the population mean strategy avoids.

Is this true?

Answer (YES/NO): YES